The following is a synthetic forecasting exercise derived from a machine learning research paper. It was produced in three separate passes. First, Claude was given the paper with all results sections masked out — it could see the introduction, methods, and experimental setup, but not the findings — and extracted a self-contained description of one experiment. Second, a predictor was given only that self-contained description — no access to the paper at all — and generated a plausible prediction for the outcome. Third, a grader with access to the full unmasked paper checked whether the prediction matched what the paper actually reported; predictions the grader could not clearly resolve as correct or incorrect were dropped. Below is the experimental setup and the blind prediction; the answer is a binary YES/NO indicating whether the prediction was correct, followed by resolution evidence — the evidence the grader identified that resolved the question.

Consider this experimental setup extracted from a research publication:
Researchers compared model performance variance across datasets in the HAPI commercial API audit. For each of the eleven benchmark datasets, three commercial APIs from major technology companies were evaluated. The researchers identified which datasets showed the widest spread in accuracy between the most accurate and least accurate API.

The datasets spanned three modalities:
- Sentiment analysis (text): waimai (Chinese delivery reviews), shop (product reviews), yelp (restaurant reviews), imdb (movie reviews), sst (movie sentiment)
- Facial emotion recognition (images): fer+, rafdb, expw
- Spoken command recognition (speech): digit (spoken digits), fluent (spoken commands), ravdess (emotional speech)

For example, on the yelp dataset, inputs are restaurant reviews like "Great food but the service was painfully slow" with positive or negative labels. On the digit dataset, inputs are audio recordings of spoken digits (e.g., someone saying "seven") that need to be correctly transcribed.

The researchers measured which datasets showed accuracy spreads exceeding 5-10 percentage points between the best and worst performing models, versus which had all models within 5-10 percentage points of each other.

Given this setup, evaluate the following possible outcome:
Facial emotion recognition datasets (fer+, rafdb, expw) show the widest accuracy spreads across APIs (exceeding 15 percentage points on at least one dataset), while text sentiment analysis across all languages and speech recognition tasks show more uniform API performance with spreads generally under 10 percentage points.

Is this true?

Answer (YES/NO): NO